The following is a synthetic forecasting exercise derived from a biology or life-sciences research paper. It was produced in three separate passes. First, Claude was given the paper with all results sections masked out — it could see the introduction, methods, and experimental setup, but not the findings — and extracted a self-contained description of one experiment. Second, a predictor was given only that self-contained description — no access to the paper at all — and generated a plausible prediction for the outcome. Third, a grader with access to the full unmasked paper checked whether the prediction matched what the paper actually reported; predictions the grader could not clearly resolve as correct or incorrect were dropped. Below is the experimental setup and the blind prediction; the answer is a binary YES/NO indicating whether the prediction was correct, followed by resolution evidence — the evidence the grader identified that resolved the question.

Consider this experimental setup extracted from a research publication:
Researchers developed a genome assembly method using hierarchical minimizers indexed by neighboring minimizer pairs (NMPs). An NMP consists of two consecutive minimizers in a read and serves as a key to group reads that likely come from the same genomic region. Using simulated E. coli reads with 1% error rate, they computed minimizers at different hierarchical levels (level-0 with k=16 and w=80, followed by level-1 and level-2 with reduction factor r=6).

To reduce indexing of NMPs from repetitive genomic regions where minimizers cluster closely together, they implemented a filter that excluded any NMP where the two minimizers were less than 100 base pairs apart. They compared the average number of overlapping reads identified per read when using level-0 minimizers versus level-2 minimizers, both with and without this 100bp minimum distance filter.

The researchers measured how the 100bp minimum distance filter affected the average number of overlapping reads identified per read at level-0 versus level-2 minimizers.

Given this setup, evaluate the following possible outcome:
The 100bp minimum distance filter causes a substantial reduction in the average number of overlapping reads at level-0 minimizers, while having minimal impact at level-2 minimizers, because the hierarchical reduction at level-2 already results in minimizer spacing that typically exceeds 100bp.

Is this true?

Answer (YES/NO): YES